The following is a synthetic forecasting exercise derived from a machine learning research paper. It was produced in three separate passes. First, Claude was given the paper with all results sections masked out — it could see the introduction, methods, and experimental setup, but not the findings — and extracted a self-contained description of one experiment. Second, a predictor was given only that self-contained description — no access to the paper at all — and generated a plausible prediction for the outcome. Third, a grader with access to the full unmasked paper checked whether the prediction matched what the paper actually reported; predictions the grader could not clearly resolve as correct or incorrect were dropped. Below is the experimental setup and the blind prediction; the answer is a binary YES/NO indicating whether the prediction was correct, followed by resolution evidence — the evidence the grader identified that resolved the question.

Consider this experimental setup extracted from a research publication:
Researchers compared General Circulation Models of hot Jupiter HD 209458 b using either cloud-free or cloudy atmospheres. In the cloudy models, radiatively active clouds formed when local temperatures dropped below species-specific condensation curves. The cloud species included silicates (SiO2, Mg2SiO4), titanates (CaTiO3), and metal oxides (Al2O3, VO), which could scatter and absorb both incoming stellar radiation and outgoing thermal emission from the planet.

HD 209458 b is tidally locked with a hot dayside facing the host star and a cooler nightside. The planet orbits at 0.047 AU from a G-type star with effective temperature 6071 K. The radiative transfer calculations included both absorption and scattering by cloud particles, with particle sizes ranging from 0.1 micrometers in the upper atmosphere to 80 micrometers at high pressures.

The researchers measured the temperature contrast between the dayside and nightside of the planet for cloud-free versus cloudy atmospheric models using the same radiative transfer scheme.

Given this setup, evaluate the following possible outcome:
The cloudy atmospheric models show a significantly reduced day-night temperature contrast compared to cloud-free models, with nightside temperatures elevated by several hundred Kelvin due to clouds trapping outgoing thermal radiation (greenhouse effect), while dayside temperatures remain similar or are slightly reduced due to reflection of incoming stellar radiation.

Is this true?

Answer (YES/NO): NO